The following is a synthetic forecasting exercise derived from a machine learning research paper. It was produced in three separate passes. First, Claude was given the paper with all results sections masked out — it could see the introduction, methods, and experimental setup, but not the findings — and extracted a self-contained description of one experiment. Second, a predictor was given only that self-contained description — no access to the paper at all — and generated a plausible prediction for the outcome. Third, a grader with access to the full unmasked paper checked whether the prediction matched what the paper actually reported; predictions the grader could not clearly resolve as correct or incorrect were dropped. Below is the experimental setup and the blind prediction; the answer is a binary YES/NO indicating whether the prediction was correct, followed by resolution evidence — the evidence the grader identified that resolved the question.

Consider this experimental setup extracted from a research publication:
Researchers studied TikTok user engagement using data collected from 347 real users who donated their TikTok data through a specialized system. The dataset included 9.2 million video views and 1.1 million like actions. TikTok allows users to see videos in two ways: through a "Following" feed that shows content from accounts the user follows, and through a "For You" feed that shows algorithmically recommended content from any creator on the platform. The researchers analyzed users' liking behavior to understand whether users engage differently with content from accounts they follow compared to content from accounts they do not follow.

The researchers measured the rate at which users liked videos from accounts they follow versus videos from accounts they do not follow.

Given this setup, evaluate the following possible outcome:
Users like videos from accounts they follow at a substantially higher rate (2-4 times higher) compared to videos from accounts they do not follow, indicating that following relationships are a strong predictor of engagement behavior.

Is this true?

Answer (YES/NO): NO